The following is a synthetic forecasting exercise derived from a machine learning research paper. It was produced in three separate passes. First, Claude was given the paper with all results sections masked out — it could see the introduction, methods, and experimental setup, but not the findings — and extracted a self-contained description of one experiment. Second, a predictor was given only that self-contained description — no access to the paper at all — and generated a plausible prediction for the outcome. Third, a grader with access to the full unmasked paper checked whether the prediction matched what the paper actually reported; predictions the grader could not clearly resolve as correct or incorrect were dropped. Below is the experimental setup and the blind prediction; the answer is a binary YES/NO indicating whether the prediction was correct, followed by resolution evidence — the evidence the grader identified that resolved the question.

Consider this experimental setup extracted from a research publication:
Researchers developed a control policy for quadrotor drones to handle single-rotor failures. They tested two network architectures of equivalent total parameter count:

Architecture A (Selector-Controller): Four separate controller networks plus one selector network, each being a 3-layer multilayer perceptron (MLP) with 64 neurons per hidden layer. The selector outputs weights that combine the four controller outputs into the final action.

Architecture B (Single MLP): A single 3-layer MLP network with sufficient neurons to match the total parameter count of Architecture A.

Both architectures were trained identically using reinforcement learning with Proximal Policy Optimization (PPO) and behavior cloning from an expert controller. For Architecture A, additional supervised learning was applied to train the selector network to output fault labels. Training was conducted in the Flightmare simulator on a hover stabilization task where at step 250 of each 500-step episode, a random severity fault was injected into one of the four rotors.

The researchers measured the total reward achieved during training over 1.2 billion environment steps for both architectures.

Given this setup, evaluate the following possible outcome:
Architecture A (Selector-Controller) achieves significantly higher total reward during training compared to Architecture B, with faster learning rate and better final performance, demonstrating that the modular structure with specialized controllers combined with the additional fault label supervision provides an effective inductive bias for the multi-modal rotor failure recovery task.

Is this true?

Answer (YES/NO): NO